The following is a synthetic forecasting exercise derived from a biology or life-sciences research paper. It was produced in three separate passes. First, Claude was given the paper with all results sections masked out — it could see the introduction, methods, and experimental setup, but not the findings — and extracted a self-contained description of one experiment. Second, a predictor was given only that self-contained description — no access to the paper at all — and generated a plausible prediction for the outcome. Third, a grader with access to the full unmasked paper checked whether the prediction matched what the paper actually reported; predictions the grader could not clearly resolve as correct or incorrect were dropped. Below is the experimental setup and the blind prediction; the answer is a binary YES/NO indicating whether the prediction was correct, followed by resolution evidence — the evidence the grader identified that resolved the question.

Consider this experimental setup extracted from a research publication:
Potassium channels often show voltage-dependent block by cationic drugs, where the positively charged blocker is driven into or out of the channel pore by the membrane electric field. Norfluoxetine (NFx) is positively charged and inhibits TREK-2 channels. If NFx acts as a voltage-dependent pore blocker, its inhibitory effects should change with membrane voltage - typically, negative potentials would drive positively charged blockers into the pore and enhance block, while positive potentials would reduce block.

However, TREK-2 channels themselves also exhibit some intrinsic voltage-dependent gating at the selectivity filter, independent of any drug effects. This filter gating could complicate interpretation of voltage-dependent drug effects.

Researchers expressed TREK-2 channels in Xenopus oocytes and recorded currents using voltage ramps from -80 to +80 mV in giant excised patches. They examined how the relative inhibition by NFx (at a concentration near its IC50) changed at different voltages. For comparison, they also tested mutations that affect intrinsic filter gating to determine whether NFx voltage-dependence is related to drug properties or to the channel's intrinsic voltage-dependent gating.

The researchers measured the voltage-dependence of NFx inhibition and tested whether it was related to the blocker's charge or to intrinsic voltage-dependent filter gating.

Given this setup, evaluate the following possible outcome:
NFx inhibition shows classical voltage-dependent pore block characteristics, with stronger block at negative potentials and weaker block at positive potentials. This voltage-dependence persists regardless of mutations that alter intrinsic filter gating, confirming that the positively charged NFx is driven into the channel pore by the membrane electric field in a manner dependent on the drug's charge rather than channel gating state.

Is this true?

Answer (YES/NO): NO